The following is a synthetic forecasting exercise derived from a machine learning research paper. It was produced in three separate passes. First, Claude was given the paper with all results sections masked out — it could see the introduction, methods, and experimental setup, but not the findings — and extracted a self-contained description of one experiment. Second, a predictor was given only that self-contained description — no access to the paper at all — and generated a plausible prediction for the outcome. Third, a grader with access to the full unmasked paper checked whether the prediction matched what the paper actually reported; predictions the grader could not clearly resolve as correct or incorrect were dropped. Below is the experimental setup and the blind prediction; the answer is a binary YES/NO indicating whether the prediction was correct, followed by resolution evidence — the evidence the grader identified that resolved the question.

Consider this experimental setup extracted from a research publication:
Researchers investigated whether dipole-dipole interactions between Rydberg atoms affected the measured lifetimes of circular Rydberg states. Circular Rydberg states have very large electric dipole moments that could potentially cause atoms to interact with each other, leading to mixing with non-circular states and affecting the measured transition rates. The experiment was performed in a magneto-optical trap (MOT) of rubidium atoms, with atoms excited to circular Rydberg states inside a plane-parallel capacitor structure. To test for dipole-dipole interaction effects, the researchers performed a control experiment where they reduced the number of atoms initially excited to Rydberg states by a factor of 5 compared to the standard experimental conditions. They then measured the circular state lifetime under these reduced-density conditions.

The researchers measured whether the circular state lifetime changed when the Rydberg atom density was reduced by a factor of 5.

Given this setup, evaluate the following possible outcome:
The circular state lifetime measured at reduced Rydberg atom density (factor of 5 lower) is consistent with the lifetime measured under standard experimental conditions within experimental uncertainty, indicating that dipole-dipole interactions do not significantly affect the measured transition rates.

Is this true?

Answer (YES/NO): YES